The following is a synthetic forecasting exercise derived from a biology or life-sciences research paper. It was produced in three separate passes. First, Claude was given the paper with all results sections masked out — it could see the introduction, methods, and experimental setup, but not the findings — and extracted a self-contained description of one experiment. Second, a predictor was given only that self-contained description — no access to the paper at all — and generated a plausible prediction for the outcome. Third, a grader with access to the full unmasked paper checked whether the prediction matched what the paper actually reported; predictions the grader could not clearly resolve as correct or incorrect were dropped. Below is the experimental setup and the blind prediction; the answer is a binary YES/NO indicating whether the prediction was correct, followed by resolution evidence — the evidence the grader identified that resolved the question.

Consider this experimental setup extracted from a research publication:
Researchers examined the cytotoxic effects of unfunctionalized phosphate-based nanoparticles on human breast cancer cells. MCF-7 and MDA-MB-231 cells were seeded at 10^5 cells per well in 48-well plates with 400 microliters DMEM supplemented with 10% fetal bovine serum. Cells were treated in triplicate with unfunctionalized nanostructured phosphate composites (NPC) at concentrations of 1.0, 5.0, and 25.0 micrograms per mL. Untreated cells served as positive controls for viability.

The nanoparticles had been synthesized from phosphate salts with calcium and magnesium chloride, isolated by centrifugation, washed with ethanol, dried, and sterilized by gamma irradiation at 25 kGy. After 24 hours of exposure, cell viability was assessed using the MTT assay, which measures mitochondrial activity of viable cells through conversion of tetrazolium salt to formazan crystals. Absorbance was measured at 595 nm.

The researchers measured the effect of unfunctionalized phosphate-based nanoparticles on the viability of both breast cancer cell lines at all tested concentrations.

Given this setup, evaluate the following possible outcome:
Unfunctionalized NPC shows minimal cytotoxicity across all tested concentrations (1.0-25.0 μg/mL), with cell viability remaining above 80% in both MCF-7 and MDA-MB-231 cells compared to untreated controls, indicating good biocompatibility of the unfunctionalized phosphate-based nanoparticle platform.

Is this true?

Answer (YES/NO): YES